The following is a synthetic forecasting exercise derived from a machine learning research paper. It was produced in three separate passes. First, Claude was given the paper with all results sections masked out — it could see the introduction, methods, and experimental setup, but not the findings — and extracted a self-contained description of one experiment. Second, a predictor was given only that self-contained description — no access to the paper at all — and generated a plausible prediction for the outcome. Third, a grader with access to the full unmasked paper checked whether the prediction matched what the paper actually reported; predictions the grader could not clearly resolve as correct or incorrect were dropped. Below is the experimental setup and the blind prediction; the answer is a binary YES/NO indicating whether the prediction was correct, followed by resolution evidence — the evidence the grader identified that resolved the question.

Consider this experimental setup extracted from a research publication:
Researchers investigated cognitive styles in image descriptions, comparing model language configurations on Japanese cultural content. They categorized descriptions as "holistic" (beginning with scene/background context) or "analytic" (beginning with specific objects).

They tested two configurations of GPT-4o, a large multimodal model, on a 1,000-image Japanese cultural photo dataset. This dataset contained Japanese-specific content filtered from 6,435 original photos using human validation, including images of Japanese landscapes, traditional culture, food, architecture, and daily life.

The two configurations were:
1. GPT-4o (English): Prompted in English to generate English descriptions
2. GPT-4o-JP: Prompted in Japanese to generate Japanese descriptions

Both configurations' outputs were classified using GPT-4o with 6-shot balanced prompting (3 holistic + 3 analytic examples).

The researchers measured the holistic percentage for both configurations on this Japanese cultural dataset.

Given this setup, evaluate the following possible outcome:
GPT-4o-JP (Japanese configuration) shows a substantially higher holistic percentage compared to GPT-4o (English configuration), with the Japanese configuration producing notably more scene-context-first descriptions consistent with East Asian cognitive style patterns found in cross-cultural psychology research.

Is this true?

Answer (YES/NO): YES